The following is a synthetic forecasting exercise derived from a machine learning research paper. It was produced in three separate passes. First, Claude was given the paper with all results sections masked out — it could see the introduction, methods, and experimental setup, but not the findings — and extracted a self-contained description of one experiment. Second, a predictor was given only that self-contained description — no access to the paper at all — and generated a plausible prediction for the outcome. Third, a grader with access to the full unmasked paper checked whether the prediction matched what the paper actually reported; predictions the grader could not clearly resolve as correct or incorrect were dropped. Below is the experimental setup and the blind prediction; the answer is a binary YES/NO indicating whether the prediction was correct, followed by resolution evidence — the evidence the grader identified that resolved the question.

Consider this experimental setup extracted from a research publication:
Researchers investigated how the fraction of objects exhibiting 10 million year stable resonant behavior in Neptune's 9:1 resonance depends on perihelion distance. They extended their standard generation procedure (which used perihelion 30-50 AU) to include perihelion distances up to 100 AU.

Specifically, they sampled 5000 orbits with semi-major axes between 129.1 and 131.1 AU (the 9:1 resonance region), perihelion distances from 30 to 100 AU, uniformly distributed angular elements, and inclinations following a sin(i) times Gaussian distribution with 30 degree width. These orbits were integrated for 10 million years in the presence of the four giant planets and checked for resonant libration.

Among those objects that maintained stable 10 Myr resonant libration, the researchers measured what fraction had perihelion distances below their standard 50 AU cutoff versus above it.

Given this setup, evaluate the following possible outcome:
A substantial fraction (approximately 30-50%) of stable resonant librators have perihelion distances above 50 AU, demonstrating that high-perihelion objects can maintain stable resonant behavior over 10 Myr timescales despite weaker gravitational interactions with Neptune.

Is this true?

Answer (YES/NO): YES